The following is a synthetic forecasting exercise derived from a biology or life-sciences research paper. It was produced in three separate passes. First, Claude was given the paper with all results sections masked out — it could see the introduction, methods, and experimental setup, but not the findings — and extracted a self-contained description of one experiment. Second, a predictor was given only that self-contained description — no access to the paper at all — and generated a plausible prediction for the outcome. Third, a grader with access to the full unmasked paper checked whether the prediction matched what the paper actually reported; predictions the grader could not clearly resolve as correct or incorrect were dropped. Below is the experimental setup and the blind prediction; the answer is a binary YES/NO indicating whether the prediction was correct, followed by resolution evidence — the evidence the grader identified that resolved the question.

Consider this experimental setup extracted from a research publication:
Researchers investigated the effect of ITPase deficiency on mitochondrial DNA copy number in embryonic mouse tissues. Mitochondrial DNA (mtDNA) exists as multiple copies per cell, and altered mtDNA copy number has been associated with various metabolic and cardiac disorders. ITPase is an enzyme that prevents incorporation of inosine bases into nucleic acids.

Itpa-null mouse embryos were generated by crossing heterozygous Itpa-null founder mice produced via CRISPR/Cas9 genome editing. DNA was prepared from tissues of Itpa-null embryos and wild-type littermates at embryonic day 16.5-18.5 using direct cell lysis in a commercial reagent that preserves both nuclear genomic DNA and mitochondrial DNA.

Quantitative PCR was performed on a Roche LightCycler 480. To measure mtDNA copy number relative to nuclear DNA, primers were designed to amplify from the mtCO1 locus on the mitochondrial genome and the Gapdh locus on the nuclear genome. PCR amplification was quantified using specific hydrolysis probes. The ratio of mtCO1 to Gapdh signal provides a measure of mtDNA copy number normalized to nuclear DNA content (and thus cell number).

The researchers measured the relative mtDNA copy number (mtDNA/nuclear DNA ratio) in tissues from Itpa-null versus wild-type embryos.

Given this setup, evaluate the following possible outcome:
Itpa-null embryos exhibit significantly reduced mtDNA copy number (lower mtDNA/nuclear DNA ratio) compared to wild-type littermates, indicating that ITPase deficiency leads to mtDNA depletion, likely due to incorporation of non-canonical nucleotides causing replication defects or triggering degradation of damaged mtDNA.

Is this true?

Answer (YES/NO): NO